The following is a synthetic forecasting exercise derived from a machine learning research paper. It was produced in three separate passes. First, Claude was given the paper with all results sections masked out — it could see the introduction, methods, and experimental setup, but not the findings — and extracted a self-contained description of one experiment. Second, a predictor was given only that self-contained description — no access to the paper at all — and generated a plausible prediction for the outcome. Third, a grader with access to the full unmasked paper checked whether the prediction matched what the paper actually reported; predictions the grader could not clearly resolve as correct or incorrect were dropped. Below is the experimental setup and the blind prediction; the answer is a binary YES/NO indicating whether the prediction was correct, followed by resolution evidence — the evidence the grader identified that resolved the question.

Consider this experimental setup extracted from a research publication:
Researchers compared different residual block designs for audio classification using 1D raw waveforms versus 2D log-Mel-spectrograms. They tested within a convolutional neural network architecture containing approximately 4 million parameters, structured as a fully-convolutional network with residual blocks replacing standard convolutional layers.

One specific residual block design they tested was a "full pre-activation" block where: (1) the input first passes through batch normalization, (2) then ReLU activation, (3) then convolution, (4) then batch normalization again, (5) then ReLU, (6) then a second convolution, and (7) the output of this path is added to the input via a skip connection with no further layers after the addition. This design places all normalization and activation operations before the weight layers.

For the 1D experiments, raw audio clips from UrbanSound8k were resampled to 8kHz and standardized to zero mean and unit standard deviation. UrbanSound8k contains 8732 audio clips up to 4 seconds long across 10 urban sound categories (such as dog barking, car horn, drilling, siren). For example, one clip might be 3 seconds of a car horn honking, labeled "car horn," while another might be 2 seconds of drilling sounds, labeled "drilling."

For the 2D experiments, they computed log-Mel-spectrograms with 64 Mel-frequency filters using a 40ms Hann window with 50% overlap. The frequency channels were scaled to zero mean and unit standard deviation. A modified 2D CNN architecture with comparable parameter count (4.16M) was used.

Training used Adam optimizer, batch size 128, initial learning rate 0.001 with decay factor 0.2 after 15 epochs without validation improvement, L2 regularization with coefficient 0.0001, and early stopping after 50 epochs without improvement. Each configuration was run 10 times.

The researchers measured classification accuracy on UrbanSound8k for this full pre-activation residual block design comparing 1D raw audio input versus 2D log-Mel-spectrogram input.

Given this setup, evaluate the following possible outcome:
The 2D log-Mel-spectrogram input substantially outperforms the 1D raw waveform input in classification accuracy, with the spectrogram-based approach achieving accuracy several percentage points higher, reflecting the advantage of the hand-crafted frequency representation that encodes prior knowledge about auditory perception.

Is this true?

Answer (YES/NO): NO